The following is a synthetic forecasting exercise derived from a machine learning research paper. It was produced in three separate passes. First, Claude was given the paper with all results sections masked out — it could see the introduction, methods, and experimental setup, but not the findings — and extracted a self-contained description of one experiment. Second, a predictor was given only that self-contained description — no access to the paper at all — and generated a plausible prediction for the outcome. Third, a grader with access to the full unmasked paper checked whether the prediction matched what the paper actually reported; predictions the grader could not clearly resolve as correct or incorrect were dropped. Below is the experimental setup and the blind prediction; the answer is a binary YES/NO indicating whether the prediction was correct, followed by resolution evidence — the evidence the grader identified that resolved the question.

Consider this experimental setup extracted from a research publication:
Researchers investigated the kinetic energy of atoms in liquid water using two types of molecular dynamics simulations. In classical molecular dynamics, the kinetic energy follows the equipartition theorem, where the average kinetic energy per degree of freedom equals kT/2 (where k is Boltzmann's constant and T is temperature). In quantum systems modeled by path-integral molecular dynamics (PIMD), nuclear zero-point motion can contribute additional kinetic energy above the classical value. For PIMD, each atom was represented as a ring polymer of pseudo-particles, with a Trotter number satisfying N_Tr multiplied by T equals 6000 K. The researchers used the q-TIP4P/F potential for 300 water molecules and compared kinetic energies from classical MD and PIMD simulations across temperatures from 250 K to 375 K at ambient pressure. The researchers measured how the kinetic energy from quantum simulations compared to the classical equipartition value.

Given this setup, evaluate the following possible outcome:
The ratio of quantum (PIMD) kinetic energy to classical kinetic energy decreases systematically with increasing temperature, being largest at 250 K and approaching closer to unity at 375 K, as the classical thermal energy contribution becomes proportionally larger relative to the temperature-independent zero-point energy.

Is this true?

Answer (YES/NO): YES